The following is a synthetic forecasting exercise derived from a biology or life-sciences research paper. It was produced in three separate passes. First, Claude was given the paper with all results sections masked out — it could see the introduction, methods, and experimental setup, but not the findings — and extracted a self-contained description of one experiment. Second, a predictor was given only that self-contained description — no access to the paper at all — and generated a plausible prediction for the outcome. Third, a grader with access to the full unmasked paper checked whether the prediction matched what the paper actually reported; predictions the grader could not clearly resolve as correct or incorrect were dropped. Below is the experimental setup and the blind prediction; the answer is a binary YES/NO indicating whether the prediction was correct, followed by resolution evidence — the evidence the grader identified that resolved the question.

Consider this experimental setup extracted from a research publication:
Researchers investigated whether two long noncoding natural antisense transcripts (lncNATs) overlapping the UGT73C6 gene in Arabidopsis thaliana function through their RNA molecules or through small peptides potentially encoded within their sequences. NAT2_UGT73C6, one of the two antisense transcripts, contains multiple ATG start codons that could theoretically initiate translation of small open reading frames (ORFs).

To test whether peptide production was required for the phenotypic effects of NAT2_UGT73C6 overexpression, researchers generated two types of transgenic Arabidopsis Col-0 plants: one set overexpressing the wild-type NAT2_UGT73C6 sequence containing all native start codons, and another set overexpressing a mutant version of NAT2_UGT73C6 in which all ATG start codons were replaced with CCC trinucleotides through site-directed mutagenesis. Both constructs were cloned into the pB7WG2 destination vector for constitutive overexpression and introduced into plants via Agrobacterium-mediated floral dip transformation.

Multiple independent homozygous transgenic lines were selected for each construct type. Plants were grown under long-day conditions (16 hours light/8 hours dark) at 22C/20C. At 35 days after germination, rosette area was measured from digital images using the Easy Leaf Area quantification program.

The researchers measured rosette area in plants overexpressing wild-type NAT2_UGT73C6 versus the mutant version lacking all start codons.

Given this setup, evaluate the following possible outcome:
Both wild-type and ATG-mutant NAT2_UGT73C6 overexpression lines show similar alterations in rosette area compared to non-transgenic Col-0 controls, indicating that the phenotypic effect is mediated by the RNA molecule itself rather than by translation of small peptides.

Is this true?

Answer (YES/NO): YES